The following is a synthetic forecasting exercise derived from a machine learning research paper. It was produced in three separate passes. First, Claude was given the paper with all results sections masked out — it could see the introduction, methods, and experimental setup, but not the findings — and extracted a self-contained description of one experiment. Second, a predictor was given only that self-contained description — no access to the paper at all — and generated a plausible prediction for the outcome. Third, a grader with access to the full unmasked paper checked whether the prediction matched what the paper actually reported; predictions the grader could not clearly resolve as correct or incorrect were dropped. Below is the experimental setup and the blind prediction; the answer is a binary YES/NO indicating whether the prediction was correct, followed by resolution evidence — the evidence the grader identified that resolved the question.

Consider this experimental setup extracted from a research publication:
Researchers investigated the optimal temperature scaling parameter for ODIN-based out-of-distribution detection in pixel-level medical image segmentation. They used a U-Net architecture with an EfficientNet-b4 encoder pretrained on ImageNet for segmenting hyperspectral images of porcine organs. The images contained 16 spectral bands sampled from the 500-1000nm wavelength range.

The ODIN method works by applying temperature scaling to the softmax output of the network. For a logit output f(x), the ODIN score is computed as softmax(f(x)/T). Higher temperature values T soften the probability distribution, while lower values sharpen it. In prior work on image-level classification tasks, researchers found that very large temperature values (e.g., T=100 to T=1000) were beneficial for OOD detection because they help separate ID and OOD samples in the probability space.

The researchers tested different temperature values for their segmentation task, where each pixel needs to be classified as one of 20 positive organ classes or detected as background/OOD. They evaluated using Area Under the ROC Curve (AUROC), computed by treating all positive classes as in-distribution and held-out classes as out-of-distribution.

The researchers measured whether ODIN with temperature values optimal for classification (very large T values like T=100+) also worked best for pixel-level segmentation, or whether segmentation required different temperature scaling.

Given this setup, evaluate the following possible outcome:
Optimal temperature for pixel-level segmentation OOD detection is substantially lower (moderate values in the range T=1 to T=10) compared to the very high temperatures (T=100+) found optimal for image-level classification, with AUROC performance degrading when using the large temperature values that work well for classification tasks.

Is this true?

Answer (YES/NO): YES